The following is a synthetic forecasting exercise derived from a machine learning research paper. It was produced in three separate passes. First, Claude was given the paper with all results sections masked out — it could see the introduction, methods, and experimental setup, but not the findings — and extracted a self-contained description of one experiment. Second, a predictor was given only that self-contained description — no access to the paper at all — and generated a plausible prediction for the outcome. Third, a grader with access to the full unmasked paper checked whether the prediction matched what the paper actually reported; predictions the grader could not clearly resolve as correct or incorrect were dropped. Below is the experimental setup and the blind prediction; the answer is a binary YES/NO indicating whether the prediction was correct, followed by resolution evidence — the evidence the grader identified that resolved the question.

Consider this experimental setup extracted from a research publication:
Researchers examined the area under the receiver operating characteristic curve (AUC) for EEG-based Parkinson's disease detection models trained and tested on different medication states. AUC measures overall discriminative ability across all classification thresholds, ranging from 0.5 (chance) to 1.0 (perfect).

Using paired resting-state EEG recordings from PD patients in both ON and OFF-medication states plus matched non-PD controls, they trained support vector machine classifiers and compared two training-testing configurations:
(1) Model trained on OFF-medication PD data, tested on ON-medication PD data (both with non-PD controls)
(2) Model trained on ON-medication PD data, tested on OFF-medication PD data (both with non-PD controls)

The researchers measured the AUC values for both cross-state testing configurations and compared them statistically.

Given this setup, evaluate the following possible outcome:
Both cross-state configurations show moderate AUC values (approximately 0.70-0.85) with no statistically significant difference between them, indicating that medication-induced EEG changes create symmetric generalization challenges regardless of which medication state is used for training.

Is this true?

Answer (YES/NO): NO